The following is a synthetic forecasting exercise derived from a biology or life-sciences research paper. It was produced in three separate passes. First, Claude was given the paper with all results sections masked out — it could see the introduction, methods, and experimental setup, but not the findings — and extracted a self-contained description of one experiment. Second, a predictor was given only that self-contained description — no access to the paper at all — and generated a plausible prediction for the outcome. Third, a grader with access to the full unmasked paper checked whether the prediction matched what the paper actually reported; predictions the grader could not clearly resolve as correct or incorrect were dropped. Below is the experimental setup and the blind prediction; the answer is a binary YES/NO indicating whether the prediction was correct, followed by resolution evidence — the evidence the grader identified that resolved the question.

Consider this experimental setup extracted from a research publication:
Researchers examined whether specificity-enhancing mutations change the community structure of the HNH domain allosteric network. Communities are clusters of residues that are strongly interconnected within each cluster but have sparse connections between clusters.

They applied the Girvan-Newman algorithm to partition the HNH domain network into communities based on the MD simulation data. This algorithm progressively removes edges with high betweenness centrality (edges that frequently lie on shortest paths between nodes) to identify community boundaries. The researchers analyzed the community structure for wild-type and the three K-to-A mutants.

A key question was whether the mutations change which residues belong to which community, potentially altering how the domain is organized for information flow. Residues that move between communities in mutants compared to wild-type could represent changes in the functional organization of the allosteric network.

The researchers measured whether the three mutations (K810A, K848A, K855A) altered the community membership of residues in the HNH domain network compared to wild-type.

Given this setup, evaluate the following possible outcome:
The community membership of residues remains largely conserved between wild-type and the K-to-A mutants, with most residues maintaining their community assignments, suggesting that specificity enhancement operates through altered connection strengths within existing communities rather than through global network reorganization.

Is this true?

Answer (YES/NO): YES